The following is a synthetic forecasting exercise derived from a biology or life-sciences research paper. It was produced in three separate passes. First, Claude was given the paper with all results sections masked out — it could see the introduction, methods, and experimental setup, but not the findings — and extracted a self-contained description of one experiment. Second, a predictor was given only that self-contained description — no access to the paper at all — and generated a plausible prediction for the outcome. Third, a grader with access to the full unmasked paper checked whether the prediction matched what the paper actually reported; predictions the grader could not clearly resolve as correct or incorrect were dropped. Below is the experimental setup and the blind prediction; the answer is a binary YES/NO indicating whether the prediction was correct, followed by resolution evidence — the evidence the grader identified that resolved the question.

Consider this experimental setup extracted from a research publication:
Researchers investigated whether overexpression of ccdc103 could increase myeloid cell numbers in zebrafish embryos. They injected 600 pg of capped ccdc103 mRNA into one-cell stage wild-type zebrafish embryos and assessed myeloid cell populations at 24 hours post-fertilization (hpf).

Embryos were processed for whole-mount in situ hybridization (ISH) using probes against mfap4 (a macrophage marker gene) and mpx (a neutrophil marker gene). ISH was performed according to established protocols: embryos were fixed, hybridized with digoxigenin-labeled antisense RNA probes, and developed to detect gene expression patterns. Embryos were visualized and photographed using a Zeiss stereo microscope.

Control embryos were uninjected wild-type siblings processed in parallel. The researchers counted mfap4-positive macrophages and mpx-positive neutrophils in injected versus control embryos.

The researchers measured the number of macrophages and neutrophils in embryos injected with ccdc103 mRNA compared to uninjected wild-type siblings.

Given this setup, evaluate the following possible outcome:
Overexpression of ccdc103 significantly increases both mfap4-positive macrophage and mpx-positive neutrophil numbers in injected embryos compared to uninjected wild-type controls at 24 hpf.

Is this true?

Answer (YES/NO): YES